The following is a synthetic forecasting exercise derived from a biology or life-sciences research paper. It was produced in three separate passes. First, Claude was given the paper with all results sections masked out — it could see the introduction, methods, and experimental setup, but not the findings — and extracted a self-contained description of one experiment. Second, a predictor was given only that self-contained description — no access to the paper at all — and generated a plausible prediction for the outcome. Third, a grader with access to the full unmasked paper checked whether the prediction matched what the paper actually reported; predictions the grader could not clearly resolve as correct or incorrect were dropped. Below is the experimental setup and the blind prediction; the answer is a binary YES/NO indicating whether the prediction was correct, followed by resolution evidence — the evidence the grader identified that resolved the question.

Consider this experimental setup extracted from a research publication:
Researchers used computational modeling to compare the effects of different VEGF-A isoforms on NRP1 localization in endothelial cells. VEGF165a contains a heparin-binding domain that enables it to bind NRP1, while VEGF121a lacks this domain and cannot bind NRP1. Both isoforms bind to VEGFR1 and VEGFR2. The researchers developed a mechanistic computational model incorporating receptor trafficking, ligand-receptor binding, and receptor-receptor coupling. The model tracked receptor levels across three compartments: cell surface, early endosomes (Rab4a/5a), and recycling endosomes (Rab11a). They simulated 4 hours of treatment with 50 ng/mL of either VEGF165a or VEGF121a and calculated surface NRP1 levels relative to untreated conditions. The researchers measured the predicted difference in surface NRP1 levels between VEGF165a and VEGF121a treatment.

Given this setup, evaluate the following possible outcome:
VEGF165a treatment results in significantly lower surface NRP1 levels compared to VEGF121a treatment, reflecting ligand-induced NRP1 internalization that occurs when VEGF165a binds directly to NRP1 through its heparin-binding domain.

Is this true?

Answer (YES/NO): NO